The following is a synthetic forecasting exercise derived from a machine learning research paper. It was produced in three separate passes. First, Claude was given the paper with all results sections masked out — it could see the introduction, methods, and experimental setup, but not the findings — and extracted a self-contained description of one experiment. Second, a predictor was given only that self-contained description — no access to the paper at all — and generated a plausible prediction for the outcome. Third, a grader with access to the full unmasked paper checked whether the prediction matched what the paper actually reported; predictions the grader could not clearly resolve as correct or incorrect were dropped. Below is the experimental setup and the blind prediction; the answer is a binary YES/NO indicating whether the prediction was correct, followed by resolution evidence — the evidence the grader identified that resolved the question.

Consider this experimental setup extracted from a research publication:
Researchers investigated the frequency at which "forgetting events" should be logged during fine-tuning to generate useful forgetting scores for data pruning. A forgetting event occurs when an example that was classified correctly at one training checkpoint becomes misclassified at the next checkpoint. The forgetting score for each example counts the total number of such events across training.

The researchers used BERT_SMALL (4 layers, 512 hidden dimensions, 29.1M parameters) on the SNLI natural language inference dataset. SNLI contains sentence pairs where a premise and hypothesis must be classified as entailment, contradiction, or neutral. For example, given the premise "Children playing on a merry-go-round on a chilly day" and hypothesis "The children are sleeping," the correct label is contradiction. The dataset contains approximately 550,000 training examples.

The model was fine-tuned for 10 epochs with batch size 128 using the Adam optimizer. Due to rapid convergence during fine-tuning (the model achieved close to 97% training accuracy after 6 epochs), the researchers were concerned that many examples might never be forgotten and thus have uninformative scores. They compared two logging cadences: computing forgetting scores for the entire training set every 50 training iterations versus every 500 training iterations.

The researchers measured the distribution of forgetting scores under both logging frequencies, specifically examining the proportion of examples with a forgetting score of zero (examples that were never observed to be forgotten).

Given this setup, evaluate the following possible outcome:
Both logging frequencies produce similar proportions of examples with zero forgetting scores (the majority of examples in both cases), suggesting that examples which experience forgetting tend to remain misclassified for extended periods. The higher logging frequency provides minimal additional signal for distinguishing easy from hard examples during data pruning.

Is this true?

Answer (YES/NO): NO